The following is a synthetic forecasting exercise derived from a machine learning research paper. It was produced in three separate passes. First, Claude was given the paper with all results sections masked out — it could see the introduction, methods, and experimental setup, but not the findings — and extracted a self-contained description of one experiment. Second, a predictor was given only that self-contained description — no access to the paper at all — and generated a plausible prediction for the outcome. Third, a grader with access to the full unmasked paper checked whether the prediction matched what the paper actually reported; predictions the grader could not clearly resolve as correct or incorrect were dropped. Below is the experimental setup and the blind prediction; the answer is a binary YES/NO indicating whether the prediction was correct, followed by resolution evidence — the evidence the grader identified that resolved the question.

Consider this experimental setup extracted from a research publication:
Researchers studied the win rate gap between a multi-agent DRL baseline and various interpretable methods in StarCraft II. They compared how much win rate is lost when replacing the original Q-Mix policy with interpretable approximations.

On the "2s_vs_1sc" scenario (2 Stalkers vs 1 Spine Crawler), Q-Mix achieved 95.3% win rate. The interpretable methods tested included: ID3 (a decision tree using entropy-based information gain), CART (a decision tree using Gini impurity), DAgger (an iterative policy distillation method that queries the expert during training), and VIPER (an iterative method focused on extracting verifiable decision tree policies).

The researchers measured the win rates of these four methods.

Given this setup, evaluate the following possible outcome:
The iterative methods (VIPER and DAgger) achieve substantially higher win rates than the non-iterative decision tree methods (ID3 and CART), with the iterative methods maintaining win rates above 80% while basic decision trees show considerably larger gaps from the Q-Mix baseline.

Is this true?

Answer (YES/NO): NO